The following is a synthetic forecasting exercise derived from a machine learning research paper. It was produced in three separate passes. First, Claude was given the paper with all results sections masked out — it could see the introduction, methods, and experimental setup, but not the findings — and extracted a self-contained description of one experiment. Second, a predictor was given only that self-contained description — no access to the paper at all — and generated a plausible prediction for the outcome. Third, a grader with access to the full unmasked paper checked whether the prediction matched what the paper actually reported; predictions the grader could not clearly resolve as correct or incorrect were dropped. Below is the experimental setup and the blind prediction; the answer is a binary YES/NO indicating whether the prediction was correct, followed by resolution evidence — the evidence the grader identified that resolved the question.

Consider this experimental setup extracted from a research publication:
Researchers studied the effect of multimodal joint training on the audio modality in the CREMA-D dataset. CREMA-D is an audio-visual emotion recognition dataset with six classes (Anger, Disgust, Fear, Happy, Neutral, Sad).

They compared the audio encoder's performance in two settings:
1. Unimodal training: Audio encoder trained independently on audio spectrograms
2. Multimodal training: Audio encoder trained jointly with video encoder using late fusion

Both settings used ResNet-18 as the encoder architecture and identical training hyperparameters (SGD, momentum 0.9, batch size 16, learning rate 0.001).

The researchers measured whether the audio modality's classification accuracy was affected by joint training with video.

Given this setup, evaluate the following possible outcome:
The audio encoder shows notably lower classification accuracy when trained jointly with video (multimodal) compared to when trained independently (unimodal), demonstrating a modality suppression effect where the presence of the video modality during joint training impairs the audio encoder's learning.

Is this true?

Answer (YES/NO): NO